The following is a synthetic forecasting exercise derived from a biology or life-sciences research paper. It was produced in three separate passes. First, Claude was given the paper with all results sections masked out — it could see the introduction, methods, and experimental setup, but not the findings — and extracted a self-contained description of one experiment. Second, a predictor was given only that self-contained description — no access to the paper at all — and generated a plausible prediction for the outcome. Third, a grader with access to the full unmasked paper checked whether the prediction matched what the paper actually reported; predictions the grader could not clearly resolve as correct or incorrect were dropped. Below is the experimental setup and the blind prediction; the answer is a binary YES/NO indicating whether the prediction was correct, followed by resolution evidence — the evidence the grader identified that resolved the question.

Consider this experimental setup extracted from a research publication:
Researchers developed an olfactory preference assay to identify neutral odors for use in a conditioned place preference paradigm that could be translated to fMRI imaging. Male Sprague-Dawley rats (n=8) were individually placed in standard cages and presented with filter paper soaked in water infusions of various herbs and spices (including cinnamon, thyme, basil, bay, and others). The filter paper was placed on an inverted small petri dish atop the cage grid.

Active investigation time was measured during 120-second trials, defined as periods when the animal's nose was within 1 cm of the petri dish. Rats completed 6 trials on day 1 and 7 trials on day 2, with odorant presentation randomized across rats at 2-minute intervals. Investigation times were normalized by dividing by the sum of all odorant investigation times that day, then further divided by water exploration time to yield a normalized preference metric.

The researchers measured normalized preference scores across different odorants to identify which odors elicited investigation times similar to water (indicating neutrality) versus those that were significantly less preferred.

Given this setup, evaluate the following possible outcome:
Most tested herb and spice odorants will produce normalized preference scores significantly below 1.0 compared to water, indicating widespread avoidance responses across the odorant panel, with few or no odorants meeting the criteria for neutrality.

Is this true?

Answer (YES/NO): NO